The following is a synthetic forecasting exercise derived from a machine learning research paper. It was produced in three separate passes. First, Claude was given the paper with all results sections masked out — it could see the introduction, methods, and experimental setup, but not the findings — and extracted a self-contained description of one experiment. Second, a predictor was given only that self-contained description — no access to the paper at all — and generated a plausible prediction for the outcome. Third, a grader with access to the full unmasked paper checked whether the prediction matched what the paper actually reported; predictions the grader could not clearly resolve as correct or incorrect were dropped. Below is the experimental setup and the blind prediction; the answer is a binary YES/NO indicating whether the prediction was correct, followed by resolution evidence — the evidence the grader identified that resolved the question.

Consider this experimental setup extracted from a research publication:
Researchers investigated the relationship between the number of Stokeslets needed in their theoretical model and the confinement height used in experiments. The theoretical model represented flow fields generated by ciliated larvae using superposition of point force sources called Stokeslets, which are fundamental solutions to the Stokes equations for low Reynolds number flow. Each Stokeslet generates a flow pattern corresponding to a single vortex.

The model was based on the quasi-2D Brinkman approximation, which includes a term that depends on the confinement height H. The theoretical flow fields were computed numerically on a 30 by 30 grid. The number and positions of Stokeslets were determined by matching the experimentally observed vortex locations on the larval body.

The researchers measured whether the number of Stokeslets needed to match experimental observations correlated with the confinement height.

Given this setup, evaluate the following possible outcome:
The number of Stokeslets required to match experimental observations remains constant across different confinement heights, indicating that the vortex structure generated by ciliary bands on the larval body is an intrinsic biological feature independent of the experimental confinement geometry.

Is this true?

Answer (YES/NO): YES